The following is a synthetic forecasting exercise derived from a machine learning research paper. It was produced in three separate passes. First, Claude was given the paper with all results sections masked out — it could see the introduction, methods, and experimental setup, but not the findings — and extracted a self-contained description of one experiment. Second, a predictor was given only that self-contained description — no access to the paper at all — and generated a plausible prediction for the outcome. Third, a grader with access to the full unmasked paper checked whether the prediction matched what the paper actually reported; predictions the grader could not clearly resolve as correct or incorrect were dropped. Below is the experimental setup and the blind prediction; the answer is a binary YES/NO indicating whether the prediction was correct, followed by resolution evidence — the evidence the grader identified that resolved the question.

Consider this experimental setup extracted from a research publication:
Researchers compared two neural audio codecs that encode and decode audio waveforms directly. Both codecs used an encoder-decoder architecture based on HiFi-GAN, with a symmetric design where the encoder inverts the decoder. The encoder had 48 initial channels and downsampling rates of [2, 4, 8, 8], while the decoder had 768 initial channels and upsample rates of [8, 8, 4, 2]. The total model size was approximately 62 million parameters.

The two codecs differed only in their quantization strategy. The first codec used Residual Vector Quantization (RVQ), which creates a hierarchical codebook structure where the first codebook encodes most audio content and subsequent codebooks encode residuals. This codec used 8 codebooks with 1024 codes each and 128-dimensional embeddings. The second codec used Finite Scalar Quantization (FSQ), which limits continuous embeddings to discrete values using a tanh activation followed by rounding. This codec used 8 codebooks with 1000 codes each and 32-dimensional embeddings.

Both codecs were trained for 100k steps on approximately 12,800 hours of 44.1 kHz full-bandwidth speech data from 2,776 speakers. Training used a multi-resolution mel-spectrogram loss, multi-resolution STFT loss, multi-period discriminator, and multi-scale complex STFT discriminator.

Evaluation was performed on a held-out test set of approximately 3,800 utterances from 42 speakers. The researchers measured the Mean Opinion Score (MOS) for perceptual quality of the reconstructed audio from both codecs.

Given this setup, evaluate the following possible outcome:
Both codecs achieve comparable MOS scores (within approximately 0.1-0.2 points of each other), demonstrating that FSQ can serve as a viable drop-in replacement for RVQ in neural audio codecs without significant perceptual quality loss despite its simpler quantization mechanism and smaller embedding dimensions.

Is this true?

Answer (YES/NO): YES